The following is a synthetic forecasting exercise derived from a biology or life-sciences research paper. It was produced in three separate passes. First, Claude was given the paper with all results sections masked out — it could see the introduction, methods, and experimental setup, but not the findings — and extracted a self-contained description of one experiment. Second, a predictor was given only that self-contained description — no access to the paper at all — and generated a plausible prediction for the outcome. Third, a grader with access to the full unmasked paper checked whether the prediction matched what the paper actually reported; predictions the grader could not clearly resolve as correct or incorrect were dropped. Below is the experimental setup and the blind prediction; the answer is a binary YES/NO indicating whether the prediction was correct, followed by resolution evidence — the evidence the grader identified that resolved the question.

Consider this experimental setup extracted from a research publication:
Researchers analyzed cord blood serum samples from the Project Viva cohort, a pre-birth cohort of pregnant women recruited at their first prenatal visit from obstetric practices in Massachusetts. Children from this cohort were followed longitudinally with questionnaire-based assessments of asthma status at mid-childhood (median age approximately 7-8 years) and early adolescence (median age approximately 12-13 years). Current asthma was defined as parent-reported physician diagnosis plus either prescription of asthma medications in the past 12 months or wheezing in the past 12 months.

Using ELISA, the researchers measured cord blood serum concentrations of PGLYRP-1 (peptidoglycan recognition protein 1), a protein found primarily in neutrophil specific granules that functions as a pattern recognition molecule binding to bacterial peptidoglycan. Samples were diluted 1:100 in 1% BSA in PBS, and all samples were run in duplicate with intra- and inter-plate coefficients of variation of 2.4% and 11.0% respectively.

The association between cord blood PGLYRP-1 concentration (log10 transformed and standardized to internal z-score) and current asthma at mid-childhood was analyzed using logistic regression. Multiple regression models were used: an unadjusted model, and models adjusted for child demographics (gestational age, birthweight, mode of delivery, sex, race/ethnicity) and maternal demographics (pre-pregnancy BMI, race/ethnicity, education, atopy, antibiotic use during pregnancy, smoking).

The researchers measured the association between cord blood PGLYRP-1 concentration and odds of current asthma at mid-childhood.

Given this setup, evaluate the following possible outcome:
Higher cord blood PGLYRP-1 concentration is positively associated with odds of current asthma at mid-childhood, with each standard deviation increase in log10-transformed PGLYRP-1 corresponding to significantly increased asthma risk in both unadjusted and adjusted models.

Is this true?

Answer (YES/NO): NO